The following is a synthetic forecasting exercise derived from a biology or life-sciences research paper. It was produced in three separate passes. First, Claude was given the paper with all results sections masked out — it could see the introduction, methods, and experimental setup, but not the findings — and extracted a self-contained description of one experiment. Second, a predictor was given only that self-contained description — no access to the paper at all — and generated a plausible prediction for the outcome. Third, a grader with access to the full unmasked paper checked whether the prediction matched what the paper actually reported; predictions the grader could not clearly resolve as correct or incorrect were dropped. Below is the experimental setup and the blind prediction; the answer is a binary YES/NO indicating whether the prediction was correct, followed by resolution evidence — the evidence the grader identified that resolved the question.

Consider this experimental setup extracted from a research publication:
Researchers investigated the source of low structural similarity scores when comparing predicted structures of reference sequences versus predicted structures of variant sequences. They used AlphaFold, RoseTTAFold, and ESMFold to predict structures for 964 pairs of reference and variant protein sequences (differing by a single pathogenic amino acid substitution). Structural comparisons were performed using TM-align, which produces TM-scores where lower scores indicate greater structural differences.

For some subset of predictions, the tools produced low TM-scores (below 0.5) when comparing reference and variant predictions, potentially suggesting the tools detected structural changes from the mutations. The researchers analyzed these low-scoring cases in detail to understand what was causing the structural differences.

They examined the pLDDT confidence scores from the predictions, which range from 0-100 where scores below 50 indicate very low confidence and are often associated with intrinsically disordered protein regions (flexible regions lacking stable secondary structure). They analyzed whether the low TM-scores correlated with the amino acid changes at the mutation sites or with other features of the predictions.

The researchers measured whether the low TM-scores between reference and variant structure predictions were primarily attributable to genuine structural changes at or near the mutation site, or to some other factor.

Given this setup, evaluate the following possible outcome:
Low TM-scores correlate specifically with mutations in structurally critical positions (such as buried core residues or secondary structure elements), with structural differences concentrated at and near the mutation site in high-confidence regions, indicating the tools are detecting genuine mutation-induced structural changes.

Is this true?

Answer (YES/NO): NO